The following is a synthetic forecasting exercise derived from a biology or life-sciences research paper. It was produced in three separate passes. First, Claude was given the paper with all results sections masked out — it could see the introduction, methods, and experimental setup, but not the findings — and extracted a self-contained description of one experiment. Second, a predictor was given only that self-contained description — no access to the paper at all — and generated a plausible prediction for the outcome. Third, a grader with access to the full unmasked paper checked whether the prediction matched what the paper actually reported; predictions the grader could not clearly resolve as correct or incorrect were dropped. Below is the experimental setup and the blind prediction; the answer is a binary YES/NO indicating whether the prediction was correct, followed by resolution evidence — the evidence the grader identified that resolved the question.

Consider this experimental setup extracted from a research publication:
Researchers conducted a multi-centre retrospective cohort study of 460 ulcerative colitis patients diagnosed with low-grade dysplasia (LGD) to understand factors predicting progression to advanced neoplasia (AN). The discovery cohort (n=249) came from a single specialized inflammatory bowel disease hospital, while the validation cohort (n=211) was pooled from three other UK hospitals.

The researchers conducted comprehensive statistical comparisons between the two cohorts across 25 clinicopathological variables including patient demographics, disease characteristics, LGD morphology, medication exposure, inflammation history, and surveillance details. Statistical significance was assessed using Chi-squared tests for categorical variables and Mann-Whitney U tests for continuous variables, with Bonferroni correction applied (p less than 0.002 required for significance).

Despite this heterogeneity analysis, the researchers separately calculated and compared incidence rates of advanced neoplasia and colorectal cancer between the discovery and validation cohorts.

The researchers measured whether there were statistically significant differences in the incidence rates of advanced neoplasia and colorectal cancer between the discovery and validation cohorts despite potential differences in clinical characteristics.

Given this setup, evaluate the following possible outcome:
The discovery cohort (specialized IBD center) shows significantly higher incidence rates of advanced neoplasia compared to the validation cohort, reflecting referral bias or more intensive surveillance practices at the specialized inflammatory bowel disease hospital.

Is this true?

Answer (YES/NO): NO